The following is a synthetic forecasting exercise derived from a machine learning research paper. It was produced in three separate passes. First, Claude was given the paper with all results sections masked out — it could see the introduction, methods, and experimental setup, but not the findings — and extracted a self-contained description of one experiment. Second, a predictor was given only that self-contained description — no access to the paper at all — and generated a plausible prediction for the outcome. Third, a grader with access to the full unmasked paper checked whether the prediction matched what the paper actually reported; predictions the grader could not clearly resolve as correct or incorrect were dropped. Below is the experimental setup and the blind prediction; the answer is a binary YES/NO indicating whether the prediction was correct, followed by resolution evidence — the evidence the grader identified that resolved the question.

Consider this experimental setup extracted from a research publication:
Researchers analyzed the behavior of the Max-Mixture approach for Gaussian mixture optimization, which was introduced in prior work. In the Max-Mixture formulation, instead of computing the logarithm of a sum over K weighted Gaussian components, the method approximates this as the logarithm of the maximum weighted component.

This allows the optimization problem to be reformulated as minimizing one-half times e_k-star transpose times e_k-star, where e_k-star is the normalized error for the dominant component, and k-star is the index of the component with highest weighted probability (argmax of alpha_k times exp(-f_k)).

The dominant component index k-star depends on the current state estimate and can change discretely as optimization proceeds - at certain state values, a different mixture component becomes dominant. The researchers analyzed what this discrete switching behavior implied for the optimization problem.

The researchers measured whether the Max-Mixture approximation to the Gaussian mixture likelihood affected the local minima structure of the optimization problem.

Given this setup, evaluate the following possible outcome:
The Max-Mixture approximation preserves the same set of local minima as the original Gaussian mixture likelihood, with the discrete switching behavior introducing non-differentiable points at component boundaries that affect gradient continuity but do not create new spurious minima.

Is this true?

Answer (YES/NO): NO